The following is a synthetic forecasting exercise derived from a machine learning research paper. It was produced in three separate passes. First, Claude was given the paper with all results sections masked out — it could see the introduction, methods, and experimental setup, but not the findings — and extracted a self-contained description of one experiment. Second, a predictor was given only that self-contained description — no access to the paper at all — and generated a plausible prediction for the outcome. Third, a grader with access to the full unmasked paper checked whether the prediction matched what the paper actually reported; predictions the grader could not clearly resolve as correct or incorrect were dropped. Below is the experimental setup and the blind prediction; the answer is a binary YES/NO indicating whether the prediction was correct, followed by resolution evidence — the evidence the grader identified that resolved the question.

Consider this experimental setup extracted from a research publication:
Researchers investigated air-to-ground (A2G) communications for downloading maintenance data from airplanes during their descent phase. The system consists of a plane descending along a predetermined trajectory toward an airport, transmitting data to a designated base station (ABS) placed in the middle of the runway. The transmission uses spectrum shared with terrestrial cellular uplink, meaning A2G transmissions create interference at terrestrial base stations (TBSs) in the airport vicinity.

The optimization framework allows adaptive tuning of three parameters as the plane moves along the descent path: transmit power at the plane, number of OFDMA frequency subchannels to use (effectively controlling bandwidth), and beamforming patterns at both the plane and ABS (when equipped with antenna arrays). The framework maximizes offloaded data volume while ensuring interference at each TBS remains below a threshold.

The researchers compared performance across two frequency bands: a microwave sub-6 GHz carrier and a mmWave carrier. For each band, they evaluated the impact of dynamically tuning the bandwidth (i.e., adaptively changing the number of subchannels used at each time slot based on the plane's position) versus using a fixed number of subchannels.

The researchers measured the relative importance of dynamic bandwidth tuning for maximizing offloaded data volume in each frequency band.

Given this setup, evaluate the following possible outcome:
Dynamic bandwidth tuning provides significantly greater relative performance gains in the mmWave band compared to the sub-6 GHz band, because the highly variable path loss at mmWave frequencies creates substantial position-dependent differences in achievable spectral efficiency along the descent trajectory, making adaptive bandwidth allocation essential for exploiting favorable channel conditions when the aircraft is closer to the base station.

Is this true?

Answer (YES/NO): YES